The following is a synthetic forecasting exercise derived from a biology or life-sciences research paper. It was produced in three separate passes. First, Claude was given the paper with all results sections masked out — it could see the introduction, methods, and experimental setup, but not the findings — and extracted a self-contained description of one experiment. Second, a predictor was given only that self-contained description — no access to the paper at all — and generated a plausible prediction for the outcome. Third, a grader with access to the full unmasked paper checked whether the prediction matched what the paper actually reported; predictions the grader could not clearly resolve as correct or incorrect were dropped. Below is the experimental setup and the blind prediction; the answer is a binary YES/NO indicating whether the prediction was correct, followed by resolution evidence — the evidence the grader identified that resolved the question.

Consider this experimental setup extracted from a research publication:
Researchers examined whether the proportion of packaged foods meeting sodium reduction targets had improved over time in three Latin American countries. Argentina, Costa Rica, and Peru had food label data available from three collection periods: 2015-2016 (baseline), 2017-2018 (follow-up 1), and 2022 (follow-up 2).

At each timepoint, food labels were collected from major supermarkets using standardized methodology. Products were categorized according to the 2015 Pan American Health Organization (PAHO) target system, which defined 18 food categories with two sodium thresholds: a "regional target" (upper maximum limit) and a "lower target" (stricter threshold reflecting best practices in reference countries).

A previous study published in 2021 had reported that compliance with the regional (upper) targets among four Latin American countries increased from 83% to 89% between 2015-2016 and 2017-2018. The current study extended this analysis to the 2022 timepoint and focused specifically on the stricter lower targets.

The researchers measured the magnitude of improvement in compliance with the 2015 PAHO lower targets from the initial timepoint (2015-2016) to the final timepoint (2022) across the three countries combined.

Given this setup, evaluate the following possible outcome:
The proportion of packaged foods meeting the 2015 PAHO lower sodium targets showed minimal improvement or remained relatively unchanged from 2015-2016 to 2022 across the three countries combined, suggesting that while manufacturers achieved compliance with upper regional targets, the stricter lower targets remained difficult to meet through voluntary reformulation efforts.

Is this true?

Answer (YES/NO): NO